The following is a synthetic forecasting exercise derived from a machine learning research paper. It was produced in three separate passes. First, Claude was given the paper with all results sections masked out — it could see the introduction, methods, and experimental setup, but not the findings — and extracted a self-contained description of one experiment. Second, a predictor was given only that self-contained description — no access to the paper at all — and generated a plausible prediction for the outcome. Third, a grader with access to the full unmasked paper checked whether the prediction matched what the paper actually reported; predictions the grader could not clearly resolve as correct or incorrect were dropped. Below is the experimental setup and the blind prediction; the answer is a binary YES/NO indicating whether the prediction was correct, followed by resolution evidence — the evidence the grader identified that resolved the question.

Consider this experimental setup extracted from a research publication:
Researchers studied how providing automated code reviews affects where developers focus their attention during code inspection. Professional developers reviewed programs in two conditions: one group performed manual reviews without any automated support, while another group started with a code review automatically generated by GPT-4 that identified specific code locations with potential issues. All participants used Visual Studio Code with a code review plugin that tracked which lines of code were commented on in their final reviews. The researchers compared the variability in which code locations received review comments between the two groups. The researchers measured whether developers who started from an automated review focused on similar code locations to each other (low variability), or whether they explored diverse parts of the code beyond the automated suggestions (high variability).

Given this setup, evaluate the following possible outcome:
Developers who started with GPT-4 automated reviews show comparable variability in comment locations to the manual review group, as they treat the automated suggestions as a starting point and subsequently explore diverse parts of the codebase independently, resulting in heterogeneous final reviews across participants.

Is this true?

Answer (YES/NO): NO